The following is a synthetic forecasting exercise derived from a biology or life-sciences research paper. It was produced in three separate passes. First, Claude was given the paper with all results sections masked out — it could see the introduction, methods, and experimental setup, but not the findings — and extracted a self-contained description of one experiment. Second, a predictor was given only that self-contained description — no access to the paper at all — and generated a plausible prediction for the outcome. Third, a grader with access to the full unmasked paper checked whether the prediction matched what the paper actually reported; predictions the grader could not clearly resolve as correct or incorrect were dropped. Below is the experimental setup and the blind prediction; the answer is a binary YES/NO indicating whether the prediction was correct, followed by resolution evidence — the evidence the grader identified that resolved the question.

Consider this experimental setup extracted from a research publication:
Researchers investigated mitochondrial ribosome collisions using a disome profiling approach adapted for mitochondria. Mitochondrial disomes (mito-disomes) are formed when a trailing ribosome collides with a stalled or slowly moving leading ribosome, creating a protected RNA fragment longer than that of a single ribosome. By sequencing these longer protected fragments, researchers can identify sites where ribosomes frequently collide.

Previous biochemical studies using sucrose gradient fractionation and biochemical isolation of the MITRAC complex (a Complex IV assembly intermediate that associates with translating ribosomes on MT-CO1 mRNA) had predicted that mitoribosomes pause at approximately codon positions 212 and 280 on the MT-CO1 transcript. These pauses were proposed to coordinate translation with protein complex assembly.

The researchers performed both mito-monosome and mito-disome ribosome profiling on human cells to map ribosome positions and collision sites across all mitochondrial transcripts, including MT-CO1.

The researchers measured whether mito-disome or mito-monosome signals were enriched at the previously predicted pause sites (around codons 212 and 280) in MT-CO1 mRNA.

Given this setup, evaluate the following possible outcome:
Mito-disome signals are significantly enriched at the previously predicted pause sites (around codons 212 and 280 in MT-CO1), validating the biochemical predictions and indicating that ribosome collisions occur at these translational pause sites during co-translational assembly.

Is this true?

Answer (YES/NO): NO